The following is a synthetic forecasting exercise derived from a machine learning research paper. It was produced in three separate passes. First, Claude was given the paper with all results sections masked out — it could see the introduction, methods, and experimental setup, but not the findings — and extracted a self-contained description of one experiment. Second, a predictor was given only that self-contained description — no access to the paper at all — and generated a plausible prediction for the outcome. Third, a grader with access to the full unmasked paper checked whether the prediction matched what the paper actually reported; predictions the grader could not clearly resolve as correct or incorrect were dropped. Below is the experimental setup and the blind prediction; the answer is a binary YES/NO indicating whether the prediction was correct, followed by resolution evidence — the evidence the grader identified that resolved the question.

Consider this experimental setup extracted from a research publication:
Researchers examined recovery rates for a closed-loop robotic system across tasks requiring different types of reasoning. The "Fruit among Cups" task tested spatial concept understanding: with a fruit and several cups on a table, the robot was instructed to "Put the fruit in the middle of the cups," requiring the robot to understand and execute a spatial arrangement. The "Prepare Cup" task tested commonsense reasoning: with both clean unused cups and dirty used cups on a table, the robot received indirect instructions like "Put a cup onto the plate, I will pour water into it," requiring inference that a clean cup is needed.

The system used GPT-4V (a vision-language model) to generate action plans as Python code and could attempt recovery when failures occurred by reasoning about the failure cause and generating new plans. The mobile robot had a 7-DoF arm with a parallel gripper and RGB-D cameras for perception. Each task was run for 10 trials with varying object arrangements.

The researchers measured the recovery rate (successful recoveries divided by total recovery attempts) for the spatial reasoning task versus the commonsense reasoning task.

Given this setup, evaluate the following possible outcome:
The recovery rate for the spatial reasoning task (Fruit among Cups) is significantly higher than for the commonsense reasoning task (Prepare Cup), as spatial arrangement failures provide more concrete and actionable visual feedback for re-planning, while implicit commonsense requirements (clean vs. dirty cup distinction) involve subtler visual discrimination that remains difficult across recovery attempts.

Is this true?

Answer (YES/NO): NO